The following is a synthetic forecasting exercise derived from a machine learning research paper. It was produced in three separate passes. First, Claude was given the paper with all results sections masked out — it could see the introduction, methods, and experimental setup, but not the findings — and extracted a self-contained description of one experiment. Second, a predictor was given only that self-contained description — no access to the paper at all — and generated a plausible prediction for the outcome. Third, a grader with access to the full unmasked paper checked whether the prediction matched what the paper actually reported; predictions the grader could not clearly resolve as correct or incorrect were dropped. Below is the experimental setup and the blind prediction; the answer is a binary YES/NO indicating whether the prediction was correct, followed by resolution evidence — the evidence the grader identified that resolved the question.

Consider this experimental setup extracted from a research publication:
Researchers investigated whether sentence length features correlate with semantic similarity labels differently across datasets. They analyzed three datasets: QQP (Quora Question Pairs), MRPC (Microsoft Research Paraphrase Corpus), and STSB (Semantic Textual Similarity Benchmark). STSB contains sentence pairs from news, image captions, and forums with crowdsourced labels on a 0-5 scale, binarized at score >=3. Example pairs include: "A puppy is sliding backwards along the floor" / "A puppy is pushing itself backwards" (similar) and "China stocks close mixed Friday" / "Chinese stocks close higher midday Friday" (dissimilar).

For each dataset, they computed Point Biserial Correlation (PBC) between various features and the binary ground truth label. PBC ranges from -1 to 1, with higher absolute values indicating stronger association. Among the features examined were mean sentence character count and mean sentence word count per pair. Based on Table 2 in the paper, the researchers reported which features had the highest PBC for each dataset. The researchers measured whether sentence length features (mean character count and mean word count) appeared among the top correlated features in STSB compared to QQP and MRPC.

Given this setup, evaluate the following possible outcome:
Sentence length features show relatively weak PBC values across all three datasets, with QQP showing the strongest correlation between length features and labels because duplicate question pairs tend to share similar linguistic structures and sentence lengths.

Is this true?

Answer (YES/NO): NO